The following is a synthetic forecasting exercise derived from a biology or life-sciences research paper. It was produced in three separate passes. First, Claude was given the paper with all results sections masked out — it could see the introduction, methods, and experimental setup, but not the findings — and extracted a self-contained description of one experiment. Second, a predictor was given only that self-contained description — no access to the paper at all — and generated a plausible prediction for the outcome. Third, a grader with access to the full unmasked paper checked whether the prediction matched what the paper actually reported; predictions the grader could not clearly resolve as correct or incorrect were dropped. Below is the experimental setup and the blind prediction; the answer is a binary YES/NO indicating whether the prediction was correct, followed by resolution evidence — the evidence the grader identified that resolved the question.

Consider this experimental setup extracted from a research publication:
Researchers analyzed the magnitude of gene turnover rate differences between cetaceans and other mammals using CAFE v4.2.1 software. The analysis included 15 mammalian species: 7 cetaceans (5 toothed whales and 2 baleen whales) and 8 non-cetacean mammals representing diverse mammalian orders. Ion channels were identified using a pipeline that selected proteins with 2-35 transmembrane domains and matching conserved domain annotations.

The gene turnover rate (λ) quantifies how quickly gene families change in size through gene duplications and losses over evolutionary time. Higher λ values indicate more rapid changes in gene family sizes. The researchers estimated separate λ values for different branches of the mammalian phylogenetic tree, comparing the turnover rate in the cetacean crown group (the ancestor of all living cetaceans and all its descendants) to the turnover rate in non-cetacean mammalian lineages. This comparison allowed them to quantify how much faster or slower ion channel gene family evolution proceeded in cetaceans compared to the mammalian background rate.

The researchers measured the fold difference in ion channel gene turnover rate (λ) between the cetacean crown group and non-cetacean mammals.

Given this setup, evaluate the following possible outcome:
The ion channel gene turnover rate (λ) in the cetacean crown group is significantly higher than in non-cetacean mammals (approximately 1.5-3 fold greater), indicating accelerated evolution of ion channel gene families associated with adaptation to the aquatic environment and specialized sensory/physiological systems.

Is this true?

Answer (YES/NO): YES